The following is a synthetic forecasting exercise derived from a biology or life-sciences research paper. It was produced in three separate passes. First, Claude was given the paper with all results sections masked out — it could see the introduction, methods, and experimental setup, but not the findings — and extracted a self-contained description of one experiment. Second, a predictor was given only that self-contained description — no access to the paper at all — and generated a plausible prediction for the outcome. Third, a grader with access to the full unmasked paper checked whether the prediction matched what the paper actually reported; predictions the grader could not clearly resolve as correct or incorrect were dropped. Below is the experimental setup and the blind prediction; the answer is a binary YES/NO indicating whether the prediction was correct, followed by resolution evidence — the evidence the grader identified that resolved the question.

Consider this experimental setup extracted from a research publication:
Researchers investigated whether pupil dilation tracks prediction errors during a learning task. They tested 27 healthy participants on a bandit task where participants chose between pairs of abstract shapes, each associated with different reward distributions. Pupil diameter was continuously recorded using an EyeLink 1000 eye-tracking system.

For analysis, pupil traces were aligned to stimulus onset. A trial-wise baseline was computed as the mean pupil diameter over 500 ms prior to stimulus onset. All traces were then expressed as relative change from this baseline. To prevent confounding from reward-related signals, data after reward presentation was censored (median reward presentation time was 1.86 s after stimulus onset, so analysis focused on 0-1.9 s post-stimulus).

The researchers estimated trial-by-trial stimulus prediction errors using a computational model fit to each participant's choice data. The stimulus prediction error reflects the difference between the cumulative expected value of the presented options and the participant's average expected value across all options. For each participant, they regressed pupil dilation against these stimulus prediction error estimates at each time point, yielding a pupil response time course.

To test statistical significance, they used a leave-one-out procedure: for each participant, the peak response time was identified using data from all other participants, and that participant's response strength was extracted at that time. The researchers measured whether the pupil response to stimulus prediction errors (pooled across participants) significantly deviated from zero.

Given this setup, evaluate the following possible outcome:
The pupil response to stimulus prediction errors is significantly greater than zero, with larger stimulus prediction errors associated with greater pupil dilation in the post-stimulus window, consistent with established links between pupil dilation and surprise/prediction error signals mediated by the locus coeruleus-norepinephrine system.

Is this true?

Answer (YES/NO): YES